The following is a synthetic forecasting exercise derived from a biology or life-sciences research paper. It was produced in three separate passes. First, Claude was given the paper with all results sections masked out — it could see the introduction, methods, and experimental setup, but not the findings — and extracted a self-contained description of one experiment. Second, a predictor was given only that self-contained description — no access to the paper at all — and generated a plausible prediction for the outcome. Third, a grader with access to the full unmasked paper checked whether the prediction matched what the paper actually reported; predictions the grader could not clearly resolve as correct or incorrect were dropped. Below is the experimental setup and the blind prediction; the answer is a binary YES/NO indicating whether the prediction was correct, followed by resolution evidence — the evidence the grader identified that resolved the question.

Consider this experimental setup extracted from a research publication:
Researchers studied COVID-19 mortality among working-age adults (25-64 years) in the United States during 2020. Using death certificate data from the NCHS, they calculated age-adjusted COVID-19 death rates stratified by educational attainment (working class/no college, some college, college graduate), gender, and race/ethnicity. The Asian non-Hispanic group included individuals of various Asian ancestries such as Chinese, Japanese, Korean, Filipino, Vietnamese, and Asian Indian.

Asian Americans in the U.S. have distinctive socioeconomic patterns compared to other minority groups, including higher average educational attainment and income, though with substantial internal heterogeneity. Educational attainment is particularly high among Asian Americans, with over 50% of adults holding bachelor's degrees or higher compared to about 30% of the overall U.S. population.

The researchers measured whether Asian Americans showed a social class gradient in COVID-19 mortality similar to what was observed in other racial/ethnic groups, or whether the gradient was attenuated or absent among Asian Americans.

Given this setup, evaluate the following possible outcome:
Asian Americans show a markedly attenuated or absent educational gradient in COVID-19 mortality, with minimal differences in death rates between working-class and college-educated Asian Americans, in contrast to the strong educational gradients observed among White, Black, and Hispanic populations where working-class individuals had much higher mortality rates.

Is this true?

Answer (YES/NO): NO